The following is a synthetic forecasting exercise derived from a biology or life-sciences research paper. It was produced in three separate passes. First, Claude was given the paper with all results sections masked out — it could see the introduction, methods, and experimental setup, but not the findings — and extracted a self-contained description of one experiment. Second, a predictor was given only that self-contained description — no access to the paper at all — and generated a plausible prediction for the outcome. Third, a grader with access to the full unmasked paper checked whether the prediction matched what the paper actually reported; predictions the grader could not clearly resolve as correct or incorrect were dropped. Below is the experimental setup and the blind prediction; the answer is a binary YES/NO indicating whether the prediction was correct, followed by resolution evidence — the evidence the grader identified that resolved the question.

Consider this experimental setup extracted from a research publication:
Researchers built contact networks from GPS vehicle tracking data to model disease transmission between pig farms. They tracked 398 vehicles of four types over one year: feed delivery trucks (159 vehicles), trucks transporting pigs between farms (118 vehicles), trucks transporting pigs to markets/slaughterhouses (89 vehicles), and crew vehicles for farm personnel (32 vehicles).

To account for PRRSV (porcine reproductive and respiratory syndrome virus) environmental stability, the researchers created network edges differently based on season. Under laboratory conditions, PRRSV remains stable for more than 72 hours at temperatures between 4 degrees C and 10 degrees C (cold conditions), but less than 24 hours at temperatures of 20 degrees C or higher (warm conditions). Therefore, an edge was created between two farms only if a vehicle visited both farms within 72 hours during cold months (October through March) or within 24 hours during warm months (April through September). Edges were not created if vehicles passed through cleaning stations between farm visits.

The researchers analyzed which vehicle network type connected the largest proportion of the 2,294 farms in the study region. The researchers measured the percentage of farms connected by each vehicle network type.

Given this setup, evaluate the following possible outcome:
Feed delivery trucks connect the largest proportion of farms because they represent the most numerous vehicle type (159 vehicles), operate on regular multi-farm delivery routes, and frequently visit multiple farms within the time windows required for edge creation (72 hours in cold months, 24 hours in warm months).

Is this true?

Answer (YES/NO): YES